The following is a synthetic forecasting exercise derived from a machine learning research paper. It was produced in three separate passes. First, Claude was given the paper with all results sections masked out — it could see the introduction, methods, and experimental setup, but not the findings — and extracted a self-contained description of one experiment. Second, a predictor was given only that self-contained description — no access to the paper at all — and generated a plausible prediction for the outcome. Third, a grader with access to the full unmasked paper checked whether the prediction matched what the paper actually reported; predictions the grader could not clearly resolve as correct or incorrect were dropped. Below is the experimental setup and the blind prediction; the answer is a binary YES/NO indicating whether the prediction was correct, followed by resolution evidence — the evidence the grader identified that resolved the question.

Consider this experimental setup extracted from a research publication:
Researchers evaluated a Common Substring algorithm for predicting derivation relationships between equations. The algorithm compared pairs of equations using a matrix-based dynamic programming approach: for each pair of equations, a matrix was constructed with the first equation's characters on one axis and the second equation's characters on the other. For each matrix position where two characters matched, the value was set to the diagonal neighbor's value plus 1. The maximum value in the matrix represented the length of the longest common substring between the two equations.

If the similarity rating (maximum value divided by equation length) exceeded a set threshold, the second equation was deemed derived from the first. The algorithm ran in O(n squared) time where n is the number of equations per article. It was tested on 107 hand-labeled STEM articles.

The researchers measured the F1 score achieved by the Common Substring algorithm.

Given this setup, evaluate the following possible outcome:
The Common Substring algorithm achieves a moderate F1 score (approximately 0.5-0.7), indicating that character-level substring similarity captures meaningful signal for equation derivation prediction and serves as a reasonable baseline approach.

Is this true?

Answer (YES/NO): NO